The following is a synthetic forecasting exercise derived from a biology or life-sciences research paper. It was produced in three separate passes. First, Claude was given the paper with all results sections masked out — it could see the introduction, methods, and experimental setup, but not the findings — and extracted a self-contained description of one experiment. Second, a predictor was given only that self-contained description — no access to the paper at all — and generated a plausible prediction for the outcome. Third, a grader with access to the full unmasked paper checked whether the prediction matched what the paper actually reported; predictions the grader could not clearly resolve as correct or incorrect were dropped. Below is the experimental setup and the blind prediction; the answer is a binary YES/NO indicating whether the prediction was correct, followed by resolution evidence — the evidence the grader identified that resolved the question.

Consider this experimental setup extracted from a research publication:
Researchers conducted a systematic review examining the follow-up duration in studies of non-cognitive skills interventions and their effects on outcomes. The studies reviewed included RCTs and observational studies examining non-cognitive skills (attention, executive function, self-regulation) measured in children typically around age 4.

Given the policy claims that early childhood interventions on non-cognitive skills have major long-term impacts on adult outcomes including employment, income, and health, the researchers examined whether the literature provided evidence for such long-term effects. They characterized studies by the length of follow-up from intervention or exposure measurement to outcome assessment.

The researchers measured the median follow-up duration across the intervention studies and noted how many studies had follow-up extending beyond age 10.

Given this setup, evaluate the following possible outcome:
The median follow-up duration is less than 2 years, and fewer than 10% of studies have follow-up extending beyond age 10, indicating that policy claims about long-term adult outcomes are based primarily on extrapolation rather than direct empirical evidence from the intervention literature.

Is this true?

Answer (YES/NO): YES